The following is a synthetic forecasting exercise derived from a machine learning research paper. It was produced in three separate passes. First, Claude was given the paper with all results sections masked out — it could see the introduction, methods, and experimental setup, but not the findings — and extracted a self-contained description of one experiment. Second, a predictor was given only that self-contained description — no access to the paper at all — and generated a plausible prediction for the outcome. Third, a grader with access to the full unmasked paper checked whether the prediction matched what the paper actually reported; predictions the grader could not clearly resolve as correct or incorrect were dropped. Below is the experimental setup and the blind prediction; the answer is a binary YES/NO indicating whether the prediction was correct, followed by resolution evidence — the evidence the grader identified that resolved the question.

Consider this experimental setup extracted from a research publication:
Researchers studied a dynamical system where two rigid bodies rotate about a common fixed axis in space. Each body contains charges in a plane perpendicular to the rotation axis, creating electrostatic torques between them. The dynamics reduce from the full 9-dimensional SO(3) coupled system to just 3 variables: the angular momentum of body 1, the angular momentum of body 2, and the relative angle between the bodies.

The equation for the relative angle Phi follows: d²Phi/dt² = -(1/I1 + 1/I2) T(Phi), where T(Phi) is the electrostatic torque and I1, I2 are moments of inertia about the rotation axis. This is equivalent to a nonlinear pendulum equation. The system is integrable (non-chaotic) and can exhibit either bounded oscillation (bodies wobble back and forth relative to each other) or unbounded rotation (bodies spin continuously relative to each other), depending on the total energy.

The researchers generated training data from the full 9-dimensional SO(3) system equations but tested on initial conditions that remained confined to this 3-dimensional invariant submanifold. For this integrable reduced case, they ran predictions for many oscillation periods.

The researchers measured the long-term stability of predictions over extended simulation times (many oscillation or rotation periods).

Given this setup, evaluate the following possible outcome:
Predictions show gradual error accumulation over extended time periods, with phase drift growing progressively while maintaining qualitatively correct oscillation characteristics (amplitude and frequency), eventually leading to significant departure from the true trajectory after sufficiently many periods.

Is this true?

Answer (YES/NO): NO